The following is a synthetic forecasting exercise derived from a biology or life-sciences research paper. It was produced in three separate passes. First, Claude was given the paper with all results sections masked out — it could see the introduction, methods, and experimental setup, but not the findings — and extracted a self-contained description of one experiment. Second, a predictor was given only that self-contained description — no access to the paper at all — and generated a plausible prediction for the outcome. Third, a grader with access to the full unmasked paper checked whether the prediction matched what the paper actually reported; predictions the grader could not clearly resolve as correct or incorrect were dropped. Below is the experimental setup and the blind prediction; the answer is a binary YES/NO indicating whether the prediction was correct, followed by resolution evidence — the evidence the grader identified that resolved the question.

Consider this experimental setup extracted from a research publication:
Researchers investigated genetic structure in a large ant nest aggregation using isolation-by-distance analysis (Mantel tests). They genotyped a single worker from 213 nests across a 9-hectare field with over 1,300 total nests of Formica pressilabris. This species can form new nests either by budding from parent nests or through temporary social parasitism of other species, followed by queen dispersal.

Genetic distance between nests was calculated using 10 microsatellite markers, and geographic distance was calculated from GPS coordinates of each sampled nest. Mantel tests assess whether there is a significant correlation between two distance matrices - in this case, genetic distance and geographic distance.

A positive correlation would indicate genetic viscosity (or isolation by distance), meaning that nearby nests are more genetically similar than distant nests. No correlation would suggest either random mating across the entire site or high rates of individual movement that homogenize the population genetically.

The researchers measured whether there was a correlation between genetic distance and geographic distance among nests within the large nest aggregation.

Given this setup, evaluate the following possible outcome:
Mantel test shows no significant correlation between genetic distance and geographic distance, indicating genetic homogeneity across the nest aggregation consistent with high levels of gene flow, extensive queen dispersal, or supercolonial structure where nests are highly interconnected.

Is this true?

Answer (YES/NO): NO